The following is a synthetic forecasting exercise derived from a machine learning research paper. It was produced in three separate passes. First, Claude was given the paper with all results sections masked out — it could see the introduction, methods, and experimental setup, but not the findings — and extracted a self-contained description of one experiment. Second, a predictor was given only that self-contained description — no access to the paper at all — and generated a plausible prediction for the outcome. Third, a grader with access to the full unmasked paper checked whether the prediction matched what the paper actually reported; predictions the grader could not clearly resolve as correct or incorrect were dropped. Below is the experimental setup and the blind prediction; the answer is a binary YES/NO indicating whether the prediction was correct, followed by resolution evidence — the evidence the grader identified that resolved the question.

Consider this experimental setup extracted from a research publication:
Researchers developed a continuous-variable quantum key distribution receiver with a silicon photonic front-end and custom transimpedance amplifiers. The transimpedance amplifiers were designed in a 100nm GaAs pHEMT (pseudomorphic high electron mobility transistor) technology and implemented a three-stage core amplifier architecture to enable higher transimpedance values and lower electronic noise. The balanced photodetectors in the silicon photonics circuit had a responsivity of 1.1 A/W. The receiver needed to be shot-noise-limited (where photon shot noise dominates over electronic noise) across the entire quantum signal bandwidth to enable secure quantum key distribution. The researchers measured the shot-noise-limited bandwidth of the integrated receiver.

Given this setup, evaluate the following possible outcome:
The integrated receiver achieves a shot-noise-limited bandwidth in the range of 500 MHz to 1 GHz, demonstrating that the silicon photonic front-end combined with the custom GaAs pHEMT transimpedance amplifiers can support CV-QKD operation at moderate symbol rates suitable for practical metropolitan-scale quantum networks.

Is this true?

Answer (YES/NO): NO